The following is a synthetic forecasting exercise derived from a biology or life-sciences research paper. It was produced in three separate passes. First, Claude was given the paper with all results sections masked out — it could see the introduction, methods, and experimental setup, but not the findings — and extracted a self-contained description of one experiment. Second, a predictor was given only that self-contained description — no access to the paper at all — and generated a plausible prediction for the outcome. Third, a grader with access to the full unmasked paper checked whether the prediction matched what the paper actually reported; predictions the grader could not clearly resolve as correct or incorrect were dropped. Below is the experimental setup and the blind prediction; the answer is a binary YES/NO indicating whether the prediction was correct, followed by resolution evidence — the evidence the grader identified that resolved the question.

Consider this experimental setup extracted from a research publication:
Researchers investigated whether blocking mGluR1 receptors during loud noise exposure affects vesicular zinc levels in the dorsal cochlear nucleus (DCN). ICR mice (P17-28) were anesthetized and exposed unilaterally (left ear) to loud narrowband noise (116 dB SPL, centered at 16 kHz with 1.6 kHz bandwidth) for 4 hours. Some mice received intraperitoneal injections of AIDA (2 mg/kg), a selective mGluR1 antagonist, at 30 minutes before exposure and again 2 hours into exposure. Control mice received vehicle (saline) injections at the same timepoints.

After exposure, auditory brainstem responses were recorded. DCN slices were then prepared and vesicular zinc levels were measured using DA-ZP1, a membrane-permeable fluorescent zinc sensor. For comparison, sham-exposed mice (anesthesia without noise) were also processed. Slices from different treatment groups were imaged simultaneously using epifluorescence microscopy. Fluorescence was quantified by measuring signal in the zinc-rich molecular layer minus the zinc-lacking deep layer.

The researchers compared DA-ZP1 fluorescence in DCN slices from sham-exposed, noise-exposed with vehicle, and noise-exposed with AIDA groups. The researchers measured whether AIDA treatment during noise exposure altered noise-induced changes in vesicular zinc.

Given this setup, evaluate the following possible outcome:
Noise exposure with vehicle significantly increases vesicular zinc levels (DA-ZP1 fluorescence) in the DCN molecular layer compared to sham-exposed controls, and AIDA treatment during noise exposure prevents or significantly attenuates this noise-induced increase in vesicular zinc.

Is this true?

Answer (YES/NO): NO